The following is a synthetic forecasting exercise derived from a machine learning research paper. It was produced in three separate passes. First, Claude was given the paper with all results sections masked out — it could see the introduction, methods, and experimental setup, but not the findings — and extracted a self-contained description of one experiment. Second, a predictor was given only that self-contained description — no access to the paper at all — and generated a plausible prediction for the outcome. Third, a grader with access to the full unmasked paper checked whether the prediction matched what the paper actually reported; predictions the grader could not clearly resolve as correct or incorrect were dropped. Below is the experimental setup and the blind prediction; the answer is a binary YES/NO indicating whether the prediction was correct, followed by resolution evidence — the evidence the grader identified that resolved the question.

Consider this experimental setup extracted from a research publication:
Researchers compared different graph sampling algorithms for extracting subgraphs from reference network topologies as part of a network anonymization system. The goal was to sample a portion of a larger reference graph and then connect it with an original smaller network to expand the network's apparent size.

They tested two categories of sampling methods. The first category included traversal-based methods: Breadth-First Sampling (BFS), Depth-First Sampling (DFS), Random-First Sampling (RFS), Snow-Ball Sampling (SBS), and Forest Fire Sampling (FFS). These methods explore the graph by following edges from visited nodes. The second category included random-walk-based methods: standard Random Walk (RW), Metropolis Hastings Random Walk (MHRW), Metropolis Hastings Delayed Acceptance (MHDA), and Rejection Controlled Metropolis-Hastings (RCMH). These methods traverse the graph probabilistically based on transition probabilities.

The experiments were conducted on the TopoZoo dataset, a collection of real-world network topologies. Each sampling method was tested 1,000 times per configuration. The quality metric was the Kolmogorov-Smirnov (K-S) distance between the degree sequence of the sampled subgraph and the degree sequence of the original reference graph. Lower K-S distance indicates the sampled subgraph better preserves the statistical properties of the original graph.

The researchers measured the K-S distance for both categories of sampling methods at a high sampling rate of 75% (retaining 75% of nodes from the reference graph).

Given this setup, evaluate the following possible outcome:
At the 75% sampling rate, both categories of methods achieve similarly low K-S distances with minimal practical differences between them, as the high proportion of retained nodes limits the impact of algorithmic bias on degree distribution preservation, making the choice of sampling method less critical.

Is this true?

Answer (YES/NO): NO